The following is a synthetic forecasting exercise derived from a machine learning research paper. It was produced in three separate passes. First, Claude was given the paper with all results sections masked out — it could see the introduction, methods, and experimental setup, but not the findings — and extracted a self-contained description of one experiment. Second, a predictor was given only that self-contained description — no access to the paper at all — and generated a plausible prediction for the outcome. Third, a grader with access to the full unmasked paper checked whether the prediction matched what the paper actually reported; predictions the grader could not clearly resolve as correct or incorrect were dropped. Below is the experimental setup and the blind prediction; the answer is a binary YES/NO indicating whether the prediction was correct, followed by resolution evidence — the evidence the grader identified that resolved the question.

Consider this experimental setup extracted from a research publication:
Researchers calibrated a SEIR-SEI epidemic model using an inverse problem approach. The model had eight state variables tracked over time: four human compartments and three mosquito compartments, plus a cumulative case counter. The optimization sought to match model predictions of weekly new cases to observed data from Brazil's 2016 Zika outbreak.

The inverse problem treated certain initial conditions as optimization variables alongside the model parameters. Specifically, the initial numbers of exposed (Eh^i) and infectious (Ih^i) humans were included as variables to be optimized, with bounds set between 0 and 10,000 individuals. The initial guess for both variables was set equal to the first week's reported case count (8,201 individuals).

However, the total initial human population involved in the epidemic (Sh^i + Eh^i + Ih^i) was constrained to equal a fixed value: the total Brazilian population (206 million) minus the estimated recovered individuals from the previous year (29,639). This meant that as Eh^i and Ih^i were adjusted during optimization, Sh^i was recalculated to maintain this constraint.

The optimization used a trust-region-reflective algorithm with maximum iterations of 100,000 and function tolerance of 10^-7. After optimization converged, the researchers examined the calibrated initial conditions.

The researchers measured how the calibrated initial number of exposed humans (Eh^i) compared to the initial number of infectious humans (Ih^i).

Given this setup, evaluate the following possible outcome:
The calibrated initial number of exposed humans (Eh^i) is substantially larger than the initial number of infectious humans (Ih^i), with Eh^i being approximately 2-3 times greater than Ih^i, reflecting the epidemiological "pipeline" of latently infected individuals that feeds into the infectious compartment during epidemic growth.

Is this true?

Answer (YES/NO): NO